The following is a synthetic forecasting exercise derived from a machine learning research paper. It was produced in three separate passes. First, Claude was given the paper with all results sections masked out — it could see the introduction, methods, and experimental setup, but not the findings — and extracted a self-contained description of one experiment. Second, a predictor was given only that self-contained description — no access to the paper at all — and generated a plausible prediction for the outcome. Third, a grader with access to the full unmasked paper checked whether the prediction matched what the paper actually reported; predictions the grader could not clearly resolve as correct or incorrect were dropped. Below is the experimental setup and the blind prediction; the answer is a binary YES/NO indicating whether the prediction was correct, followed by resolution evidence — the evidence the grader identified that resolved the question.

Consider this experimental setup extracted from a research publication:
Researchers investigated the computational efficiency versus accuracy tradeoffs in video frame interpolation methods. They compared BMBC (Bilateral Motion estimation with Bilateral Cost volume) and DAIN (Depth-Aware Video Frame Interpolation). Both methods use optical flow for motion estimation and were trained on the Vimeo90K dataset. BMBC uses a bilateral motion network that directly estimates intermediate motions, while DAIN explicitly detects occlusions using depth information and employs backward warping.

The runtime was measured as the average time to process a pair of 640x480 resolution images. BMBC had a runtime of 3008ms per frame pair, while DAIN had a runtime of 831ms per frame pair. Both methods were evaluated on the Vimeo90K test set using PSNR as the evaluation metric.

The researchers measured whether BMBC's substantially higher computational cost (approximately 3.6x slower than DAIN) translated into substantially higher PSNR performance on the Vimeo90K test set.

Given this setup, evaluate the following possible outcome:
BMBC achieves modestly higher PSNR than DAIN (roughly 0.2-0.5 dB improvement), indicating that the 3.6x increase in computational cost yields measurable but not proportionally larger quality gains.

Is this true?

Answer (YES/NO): YES